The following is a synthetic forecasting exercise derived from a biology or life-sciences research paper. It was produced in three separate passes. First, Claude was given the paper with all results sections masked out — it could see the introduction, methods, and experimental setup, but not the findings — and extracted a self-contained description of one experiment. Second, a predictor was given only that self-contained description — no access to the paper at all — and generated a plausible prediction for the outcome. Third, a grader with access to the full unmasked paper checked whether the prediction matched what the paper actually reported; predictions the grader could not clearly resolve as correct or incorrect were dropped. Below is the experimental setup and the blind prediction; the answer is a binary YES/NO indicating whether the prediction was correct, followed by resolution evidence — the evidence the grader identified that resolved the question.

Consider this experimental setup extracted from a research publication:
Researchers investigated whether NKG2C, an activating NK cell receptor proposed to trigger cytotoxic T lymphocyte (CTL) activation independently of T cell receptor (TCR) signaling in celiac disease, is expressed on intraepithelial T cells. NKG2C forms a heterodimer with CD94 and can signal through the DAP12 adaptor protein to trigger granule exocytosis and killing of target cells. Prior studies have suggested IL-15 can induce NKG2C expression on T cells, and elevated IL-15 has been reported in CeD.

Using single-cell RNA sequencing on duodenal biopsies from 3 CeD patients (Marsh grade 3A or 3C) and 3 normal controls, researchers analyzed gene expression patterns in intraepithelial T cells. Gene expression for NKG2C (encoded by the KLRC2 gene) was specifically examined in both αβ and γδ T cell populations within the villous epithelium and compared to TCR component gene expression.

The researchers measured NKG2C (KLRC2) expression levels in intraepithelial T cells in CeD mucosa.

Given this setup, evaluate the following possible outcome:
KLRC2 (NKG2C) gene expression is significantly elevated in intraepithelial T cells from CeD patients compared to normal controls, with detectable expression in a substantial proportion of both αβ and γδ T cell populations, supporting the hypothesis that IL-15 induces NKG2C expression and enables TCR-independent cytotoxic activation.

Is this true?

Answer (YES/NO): NO